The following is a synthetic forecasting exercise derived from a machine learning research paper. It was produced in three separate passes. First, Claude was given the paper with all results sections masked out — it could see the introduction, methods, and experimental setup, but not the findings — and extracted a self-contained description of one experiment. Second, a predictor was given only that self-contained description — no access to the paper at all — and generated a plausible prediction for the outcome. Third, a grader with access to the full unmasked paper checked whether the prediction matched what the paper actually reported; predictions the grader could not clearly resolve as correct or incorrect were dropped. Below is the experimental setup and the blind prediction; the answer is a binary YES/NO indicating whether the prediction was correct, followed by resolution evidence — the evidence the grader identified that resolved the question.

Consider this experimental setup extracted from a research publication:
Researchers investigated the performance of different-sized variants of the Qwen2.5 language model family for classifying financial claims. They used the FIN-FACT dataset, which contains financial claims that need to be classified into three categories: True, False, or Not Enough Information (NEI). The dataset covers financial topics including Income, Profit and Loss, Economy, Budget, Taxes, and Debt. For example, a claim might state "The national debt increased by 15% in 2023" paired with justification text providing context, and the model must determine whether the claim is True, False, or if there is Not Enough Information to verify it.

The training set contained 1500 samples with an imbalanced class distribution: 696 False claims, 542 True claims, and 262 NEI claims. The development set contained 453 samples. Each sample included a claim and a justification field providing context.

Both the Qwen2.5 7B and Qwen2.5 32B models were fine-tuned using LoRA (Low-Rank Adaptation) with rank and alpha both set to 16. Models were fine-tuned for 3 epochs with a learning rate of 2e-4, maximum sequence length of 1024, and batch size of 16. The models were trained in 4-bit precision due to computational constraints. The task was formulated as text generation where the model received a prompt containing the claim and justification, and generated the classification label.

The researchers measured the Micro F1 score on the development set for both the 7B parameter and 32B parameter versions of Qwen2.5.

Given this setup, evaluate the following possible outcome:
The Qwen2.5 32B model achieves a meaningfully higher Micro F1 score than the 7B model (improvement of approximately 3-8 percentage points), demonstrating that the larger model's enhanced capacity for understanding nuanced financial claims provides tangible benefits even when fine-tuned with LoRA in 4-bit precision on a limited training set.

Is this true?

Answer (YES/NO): NO